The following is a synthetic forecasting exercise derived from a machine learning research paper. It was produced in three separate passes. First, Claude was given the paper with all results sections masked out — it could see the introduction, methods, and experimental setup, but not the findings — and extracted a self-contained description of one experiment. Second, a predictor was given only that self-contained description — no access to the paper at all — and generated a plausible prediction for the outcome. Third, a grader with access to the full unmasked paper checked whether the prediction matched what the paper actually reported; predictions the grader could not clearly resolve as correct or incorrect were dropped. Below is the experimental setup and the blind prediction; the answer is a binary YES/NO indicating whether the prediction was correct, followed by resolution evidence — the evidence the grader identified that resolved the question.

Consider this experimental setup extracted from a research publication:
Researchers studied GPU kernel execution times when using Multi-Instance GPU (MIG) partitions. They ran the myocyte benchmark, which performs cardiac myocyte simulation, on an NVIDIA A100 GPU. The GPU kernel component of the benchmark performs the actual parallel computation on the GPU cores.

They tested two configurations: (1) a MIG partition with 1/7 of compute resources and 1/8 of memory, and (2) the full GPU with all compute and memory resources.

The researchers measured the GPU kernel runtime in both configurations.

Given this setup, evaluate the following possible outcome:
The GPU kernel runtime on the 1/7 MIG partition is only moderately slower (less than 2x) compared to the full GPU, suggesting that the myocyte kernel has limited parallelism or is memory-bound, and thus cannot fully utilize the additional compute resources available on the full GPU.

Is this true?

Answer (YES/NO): NO